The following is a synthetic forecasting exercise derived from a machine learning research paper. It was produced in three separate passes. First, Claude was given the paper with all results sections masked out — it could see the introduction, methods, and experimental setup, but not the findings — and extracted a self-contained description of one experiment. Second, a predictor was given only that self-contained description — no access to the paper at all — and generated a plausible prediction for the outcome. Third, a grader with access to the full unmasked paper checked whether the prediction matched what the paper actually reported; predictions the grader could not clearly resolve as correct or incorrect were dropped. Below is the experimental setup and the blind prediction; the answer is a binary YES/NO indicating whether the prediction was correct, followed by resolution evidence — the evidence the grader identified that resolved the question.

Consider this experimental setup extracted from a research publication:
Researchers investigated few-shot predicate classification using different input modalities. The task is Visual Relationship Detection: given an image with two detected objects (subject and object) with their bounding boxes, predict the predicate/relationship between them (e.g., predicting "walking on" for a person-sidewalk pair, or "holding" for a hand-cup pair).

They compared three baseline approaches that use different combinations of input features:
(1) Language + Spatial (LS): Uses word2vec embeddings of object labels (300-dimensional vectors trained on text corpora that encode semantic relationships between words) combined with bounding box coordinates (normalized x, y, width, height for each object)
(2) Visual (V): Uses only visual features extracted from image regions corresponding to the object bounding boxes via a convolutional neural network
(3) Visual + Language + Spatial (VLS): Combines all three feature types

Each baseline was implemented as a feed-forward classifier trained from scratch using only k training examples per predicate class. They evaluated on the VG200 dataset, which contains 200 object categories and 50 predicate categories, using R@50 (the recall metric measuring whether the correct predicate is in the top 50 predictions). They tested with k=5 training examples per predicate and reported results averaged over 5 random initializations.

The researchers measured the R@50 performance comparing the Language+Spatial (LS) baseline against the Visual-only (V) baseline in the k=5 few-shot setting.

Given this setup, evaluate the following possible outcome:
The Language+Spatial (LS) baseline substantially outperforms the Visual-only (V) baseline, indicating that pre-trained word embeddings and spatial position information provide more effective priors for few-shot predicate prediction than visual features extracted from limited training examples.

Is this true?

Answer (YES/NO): YES